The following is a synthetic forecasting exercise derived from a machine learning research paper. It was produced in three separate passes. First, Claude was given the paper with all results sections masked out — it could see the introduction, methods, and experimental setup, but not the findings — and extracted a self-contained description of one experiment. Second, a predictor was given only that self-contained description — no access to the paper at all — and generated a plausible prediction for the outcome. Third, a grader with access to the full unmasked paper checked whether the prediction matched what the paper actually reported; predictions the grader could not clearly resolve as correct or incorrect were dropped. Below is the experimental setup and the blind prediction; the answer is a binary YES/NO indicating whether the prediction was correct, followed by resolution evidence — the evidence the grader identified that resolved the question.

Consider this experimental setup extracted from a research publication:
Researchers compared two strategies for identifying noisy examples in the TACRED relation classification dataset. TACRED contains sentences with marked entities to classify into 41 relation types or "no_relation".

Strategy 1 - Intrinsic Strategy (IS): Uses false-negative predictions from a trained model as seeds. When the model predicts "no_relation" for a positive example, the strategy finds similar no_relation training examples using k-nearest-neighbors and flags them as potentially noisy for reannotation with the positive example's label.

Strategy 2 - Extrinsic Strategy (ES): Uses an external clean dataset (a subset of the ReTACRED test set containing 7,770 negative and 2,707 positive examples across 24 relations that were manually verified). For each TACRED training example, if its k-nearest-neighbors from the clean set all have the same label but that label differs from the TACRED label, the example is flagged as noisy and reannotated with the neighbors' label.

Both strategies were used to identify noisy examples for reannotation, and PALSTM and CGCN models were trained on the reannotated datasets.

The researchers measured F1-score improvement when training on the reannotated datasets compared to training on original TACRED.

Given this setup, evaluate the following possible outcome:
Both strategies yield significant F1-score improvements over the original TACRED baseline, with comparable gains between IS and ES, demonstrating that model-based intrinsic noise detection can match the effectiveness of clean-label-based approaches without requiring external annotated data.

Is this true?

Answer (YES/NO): NO